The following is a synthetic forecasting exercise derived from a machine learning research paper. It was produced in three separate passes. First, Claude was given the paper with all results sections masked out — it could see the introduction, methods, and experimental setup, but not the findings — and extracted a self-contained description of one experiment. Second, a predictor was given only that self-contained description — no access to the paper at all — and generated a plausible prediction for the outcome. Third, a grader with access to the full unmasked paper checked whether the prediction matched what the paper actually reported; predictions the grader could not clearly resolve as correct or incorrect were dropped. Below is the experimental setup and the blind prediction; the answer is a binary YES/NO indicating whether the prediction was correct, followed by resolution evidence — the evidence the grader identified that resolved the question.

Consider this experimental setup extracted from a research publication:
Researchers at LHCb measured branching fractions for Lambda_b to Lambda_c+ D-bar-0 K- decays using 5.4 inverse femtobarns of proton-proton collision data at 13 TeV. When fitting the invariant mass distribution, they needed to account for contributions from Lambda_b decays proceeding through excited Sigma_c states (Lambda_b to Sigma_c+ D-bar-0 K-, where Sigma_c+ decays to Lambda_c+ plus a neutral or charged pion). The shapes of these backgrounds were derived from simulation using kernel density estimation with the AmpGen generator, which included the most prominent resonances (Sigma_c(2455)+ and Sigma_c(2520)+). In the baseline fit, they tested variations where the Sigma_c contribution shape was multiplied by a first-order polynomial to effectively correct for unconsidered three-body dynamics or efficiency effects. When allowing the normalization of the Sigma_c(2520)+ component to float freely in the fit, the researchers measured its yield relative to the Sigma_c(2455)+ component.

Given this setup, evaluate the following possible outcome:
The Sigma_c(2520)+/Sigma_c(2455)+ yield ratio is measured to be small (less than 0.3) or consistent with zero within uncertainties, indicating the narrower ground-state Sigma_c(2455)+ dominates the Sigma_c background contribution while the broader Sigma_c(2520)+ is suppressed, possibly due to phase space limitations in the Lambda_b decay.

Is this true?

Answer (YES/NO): YES